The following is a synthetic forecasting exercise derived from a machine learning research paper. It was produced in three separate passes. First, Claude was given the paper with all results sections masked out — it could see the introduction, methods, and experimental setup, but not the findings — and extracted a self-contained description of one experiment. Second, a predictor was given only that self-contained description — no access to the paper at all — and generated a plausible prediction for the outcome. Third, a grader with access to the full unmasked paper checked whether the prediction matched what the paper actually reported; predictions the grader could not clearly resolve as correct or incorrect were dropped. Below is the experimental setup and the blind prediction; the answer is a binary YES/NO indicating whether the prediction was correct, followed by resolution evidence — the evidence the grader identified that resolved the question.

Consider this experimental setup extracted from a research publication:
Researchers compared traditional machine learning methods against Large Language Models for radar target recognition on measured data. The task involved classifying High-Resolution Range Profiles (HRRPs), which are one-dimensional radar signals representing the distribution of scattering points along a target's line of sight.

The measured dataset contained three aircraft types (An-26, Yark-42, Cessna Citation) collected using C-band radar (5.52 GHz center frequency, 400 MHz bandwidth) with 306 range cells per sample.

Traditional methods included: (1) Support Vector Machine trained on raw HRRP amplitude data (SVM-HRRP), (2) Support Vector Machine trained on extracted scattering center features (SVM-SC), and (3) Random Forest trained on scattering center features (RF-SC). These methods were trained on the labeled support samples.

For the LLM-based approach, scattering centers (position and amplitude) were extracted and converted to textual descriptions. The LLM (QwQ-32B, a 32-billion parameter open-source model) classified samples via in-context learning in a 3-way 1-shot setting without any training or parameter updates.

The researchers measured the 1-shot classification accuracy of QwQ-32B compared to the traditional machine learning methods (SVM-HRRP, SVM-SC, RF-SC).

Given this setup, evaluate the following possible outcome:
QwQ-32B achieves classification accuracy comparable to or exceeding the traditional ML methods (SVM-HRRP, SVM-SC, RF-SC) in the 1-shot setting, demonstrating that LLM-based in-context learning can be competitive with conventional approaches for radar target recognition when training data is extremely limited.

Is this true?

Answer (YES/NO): NO